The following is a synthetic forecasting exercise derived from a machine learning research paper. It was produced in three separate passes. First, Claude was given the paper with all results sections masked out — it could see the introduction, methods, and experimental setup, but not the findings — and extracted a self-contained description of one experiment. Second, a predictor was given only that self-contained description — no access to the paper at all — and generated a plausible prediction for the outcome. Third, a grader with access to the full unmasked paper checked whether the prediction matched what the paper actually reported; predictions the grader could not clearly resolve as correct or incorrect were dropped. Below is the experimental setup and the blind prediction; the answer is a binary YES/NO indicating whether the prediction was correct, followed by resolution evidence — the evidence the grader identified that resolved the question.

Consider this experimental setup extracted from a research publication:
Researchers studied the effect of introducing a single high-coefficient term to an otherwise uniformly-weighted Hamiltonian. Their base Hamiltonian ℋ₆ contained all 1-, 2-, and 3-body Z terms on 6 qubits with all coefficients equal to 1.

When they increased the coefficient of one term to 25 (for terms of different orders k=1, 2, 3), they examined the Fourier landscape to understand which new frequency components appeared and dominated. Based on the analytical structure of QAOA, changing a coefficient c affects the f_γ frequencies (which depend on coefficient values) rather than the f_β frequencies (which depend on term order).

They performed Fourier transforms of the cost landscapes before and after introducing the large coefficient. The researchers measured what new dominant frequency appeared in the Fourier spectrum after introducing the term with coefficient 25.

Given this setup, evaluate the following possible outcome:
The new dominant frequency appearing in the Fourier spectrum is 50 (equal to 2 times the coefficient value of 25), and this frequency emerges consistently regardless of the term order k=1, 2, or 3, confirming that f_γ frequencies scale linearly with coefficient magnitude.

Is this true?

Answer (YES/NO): YES